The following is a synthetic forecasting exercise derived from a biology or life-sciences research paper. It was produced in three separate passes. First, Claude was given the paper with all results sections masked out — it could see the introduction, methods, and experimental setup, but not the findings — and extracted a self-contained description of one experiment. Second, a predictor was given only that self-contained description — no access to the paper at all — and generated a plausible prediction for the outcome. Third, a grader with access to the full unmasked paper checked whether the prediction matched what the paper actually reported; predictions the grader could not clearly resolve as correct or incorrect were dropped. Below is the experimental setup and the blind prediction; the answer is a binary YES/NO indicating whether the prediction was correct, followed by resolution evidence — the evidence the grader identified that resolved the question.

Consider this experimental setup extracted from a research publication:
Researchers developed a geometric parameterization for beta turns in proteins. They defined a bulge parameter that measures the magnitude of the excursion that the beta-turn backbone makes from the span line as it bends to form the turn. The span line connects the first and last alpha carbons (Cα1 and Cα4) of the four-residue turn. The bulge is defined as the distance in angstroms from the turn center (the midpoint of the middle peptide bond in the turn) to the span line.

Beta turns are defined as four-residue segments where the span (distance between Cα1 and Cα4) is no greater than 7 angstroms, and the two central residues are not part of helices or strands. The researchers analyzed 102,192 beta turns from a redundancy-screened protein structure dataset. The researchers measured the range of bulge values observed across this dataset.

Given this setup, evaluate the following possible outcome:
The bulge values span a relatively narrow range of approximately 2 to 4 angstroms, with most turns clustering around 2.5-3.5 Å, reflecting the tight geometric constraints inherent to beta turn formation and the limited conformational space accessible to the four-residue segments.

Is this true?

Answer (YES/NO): NO